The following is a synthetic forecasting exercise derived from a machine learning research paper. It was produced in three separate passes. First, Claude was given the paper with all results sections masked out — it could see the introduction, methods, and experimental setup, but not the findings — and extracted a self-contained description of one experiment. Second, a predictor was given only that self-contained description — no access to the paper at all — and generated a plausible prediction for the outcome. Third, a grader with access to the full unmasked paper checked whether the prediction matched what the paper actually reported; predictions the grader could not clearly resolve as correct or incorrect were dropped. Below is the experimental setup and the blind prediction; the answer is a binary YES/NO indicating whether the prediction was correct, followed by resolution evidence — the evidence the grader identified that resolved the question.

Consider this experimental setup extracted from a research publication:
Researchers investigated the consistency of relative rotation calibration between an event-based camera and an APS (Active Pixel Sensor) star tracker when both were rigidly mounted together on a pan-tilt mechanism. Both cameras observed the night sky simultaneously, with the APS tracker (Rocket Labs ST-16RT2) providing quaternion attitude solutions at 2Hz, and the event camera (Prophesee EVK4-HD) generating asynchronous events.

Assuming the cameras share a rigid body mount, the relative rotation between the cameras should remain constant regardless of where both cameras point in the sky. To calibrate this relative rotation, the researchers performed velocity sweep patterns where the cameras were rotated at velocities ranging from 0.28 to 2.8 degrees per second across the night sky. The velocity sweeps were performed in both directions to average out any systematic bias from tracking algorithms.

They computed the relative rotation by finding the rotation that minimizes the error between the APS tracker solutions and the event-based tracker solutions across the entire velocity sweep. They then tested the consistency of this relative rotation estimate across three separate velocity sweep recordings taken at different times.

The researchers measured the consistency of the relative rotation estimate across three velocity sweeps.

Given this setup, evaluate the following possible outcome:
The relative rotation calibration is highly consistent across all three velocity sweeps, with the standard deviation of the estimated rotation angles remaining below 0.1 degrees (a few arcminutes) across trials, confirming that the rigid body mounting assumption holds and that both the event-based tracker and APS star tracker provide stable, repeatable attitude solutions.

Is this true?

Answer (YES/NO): YES